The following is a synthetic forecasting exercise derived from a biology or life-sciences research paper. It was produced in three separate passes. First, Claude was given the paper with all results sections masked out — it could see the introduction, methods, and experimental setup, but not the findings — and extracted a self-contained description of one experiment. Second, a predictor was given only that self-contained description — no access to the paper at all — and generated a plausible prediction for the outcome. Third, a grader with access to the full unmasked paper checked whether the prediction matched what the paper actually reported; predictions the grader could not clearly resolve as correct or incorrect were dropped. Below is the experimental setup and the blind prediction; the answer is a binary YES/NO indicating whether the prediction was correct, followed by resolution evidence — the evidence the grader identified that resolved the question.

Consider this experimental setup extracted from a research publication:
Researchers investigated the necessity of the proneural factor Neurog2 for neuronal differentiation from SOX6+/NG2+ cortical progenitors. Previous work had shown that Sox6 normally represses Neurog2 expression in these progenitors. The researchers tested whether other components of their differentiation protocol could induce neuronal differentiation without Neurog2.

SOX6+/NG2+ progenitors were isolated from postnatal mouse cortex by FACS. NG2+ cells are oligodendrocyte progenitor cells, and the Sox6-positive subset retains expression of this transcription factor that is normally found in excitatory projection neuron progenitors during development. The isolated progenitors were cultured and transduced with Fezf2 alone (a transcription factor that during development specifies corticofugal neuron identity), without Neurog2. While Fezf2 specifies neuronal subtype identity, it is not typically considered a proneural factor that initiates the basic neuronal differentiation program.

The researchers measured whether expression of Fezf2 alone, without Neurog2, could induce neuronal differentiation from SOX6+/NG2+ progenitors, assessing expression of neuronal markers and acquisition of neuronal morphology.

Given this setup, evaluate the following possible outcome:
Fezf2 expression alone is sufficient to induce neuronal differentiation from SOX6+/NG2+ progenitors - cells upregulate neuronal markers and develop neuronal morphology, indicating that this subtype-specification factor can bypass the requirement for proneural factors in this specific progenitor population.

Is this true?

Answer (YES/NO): NO